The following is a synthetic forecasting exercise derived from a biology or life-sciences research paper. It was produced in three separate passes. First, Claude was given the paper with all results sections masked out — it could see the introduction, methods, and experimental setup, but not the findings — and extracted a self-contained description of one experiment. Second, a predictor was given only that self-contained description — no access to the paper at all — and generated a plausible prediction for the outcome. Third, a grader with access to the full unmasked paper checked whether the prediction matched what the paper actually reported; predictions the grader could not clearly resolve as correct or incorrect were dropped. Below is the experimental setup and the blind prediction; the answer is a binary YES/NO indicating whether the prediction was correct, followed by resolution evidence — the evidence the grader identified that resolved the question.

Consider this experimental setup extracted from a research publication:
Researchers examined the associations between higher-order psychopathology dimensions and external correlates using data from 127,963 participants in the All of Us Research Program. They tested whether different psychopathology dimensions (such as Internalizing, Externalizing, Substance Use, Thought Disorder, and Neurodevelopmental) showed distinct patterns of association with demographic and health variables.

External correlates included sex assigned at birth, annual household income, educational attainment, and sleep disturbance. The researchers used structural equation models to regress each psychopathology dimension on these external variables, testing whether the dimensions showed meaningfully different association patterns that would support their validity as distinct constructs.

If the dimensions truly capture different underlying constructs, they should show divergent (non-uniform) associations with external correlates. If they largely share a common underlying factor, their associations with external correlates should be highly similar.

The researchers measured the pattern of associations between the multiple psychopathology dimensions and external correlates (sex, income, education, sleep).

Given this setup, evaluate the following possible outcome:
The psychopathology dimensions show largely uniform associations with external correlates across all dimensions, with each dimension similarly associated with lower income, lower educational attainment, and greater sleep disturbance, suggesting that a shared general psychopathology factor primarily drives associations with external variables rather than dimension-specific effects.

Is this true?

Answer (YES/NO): NO